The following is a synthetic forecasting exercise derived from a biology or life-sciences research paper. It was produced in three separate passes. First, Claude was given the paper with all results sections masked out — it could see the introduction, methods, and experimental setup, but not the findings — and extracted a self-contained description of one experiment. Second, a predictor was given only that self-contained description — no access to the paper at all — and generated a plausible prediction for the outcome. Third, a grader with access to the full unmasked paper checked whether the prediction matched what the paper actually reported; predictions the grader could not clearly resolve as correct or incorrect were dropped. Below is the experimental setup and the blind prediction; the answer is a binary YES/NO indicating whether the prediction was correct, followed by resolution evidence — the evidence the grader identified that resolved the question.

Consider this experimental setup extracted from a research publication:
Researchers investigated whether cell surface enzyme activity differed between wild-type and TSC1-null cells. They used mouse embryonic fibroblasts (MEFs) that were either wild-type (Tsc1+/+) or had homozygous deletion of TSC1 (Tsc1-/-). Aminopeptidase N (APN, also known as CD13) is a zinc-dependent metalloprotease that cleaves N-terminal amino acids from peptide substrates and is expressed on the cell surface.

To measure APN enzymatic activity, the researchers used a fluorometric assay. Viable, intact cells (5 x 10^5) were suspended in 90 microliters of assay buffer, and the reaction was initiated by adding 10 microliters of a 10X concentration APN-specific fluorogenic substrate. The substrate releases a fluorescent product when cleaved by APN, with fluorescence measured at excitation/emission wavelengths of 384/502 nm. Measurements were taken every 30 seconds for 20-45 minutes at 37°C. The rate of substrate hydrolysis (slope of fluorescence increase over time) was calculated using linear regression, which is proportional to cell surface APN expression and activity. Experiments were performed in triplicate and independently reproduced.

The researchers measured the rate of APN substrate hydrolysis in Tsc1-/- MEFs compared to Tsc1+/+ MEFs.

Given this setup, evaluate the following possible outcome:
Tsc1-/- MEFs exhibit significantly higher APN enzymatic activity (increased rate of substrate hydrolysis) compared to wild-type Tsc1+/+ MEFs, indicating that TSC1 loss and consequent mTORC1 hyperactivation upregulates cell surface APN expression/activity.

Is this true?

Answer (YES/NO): NO